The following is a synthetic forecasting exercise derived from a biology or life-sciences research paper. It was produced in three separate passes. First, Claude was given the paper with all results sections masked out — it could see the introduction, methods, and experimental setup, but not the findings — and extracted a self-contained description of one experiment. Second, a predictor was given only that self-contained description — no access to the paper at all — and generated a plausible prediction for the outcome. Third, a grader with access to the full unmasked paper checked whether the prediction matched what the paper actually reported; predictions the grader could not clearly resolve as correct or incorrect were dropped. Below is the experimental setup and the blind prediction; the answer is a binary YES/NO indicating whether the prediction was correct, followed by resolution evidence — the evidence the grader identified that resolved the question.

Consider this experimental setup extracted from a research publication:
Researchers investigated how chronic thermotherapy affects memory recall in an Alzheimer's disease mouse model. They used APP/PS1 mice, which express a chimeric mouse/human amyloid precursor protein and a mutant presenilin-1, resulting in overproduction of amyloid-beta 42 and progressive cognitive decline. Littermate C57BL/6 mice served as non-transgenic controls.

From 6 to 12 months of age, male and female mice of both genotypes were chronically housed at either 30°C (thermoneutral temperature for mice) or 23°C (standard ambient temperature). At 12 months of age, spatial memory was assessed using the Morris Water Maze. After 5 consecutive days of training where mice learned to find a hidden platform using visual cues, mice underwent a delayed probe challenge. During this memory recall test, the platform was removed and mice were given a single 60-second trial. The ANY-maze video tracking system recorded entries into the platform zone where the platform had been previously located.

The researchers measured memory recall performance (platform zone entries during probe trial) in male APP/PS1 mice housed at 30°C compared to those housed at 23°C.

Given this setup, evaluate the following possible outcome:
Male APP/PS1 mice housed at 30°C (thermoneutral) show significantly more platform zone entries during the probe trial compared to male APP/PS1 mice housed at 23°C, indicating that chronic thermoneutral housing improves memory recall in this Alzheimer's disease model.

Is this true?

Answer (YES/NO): NO